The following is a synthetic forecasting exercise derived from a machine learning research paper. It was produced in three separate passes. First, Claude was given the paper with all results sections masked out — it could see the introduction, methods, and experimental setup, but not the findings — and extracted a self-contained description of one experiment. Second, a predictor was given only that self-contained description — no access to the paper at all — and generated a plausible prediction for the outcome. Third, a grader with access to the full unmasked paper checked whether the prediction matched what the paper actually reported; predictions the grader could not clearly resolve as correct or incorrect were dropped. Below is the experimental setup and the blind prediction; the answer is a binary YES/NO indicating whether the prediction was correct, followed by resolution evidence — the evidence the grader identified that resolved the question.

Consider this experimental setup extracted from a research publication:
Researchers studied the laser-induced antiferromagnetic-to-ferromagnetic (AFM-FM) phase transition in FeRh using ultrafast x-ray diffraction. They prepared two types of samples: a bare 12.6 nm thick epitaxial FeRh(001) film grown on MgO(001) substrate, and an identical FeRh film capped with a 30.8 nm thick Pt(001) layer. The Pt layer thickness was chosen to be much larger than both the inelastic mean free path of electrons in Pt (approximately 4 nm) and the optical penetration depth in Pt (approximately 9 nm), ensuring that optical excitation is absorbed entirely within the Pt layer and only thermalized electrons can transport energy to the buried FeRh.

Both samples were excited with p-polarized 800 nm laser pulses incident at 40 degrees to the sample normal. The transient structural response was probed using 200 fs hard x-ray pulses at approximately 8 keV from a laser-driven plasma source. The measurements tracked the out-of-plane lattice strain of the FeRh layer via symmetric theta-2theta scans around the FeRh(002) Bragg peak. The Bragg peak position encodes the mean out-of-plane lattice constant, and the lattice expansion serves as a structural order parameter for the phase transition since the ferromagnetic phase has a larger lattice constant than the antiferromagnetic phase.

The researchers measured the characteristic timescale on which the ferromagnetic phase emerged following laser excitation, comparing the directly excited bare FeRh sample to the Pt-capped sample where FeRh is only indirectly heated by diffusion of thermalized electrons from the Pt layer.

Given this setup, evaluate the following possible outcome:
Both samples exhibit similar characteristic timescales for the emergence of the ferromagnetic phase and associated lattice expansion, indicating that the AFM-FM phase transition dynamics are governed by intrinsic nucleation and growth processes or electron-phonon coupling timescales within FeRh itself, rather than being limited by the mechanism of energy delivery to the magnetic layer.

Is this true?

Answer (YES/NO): NO